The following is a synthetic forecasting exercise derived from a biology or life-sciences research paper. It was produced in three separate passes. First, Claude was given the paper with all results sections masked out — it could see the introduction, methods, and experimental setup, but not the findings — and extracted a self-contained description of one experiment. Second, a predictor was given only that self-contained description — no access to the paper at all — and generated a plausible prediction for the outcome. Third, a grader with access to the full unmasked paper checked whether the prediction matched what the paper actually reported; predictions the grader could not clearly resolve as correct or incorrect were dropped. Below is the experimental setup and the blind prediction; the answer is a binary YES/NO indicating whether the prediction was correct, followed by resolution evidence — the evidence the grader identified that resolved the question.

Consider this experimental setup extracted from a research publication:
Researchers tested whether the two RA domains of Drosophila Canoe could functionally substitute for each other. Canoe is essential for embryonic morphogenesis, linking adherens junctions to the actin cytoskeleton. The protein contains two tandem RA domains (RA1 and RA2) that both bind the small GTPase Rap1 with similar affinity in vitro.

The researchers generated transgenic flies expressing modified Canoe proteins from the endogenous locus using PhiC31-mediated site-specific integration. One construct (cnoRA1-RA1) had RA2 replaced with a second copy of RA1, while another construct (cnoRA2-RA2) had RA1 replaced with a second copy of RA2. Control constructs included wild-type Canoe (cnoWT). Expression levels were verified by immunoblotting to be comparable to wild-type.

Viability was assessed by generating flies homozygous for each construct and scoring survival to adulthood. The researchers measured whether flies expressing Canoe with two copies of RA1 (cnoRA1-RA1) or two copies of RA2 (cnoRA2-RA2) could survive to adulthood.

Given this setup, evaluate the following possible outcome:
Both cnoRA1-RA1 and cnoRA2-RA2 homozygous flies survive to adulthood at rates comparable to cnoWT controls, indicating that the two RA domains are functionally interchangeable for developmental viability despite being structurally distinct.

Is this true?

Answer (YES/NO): NO